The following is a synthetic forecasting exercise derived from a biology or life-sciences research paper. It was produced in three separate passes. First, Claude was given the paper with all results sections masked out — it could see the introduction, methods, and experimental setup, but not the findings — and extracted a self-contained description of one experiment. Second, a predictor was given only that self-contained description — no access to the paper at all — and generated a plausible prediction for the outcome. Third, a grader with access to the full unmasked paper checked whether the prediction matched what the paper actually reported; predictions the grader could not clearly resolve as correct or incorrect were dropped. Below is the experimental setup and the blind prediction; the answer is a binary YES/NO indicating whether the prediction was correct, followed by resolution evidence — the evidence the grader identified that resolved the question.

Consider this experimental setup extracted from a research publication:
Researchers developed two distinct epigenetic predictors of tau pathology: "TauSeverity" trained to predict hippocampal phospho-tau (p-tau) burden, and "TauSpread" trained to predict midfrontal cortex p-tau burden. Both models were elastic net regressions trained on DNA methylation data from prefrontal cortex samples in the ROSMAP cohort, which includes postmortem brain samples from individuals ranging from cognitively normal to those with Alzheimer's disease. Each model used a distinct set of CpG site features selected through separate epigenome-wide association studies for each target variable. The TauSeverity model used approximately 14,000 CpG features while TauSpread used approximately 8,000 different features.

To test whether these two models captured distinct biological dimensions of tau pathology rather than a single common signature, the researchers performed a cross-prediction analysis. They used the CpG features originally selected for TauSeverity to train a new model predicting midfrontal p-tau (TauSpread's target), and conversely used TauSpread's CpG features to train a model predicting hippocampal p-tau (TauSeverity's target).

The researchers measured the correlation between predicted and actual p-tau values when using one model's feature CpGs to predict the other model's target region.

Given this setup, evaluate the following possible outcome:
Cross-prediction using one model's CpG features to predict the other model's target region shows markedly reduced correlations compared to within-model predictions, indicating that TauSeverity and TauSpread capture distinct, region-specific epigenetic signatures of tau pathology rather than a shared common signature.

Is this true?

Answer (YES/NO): YES